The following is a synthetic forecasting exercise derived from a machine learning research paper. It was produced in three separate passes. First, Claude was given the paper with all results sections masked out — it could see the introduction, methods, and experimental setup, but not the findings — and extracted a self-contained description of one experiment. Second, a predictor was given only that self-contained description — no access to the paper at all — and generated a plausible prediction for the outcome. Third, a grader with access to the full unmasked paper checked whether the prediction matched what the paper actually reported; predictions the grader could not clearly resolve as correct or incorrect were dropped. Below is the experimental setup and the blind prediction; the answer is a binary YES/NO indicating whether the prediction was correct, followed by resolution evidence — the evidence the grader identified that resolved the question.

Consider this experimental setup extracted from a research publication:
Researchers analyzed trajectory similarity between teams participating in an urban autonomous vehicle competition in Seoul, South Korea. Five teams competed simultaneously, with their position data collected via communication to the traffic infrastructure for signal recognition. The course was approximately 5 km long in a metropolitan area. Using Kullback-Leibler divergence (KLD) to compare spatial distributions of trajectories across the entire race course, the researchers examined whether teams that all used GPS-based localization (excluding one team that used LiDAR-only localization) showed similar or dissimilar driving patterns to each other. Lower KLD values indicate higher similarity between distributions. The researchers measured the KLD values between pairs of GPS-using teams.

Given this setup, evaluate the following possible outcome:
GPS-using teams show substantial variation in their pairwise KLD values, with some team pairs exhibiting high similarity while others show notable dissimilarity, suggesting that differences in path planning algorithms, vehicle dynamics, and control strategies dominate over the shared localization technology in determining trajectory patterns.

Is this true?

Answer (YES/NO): NO